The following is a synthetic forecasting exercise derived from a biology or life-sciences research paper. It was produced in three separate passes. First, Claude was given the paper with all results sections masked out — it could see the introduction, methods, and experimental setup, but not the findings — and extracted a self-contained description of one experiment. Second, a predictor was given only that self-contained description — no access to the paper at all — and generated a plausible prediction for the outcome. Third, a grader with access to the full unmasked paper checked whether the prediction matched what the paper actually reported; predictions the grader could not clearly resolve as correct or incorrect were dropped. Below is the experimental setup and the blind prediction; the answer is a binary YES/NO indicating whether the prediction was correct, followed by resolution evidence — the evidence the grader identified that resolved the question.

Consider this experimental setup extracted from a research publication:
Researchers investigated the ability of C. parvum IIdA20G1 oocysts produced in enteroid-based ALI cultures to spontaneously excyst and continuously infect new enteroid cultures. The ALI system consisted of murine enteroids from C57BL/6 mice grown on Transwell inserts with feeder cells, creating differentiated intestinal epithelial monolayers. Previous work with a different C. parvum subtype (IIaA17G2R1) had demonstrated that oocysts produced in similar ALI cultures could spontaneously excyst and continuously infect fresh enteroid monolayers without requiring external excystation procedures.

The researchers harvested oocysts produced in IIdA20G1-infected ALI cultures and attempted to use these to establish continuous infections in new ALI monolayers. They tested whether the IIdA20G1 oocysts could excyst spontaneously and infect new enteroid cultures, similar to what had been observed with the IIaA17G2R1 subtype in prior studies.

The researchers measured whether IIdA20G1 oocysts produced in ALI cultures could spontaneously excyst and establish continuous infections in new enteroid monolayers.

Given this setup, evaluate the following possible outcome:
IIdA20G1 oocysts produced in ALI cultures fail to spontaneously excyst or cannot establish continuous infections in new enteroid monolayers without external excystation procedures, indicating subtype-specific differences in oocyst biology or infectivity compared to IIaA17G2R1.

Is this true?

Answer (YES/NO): YES